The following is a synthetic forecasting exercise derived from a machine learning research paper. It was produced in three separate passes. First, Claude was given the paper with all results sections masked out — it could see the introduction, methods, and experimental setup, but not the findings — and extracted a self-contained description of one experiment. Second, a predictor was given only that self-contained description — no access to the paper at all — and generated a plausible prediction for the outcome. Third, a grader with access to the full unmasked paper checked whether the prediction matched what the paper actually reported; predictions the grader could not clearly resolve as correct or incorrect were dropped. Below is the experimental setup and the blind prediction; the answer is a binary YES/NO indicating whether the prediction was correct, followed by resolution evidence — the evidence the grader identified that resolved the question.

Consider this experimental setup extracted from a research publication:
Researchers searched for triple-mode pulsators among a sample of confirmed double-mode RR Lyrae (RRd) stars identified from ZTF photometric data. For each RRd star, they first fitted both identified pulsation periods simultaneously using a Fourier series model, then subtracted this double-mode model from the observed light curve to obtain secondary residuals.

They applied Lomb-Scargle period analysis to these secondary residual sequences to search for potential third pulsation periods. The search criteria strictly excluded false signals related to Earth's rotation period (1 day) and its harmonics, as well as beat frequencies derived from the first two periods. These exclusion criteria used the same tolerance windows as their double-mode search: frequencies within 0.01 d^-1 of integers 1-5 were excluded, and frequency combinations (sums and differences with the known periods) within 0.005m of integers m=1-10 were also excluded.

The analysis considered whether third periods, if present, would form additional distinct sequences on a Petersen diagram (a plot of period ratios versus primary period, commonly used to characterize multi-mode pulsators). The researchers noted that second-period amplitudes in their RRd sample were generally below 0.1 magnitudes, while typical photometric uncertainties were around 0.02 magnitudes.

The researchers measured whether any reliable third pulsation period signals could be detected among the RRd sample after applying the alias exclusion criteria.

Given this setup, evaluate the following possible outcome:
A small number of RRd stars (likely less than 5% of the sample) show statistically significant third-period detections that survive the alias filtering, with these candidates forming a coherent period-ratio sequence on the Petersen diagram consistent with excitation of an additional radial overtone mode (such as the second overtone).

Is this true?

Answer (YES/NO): NO